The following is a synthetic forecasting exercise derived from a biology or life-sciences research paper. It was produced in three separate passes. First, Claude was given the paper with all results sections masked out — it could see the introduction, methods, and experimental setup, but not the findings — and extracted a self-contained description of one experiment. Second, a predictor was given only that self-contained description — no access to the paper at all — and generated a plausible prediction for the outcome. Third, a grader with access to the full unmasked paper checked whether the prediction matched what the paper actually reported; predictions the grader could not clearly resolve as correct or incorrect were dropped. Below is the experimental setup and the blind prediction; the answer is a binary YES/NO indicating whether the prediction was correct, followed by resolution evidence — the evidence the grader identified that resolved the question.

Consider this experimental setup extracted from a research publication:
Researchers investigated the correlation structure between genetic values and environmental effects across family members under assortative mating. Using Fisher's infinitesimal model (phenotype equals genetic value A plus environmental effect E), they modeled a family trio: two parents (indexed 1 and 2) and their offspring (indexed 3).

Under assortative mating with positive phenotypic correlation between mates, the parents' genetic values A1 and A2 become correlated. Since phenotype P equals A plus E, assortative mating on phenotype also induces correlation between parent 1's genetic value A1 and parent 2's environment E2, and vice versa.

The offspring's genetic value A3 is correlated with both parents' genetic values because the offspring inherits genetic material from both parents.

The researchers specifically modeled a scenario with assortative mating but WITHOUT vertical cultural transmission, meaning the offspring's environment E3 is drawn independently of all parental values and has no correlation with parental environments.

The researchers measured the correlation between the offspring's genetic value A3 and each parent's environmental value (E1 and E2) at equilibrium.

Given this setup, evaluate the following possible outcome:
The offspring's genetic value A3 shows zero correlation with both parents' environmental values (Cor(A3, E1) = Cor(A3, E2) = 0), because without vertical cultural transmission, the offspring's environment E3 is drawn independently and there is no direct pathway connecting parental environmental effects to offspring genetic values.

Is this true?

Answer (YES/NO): NO